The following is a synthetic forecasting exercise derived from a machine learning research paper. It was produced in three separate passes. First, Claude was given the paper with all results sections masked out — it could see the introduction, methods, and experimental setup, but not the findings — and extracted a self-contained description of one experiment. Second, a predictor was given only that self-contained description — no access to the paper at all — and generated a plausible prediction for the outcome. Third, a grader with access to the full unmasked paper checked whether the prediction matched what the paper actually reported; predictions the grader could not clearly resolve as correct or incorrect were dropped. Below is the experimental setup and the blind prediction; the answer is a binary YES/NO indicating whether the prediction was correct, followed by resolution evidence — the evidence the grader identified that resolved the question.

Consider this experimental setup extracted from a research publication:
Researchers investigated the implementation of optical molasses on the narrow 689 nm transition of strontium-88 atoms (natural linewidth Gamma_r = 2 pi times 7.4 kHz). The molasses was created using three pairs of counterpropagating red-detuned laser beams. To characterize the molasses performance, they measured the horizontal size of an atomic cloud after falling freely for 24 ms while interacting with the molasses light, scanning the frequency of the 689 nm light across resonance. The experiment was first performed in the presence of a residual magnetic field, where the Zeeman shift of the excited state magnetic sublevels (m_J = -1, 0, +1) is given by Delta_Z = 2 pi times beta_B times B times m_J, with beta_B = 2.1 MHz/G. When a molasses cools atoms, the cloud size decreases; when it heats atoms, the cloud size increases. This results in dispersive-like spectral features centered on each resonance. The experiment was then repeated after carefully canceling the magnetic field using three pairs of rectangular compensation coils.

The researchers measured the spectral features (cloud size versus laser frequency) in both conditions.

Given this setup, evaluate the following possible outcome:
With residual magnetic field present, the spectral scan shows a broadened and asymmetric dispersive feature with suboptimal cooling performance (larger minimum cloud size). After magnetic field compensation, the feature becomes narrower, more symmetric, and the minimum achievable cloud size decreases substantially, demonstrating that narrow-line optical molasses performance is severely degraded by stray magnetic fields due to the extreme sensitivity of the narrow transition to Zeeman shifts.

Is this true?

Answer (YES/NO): NO